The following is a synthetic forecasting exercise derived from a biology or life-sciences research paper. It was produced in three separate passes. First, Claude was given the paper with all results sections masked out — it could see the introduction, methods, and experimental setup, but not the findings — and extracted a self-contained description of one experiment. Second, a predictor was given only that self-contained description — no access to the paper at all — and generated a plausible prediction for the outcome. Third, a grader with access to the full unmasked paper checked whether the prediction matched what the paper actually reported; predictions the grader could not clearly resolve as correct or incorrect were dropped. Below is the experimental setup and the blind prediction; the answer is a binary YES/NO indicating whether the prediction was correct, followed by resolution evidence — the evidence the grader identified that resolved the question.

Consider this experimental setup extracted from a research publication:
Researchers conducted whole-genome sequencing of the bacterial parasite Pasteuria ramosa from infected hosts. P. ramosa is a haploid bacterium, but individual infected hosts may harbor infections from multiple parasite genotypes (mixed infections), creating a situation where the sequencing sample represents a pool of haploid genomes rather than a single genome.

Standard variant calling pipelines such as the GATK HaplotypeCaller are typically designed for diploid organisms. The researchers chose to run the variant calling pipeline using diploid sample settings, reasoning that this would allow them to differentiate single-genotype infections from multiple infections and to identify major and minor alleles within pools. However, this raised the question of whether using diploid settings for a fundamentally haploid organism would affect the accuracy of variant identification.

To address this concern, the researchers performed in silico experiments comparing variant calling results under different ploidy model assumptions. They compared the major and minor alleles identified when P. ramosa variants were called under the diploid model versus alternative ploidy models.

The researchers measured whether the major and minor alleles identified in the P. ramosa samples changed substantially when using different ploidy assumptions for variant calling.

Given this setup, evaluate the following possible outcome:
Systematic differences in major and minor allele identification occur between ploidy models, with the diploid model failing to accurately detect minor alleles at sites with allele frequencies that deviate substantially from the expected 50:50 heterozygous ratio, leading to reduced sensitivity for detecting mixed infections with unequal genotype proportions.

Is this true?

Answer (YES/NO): NO